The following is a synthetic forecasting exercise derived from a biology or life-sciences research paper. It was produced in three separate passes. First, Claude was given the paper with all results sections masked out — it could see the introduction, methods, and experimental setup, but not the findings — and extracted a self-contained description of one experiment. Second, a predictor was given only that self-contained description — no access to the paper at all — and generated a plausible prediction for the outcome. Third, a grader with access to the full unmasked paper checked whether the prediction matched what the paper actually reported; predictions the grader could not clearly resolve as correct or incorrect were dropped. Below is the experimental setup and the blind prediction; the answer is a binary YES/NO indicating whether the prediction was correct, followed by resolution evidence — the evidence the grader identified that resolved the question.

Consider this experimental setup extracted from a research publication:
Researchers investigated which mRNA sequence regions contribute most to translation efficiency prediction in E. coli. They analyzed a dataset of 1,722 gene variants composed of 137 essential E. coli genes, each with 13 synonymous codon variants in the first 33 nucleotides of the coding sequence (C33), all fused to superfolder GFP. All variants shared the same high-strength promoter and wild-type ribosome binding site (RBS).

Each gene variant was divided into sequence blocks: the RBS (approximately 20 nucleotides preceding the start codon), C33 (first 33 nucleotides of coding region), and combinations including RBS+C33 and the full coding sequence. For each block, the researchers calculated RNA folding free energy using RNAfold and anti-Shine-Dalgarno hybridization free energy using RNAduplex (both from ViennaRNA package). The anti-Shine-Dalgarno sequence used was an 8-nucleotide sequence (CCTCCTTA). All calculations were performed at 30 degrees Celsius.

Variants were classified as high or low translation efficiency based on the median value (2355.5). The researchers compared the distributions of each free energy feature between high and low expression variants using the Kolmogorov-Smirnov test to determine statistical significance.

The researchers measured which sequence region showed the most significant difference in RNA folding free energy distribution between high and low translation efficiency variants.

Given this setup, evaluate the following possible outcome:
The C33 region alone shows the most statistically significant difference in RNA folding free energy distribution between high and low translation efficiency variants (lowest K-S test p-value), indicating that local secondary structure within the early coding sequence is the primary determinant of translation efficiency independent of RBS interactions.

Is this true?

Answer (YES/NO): NO